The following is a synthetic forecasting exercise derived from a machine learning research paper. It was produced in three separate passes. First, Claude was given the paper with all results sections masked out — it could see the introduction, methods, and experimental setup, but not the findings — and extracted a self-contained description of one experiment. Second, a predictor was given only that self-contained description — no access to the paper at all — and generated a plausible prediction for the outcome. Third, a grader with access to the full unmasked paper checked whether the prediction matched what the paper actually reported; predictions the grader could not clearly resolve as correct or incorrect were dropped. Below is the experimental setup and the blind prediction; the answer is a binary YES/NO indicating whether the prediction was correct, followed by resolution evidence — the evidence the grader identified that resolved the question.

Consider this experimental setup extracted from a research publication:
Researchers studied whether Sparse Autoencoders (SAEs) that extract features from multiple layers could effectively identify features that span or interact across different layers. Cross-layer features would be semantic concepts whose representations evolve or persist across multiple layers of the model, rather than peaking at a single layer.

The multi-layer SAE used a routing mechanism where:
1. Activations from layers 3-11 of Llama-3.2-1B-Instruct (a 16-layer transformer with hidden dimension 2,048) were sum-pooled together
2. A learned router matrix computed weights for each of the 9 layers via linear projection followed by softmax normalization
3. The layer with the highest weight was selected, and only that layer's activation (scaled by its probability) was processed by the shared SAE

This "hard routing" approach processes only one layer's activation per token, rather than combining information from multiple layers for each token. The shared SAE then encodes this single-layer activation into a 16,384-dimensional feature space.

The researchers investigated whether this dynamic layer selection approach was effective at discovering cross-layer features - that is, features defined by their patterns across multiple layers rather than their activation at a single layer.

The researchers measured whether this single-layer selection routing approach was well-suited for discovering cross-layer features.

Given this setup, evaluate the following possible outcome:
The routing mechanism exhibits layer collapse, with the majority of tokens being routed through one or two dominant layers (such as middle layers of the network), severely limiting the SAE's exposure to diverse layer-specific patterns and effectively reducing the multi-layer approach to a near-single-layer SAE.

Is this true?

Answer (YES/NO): NO